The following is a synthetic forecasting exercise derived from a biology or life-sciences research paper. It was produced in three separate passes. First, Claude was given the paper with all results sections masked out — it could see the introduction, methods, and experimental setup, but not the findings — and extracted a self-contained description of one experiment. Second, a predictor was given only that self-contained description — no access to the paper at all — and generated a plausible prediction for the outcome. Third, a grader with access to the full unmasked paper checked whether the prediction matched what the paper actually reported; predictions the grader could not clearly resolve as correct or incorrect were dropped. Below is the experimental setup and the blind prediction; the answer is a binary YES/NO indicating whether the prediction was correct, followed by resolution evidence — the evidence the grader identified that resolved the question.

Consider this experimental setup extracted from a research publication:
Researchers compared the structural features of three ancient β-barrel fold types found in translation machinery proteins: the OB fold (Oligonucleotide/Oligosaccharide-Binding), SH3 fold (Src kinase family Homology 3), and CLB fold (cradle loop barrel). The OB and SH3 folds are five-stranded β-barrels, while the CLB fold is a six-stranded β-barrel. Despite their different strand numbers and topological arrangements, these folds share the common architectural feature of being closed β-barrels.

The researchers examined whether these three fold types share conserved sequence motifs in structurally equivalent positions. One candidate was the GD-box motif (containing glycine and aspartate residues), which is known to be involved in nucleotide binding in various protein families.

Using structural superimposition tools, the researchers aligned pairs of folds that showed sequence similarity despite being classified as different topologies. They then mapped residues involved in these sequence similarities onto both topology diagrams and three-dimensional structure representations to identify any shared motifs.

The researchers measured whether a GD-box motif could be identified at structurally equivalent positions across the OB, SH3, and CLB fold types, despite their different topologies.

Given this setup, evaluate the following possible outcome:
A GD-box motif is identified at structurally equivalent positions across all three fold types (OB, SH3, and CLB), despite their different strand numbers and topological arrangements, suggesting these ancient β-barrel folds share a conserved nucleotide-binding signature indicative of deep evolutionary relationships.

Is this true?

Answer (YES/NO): NO